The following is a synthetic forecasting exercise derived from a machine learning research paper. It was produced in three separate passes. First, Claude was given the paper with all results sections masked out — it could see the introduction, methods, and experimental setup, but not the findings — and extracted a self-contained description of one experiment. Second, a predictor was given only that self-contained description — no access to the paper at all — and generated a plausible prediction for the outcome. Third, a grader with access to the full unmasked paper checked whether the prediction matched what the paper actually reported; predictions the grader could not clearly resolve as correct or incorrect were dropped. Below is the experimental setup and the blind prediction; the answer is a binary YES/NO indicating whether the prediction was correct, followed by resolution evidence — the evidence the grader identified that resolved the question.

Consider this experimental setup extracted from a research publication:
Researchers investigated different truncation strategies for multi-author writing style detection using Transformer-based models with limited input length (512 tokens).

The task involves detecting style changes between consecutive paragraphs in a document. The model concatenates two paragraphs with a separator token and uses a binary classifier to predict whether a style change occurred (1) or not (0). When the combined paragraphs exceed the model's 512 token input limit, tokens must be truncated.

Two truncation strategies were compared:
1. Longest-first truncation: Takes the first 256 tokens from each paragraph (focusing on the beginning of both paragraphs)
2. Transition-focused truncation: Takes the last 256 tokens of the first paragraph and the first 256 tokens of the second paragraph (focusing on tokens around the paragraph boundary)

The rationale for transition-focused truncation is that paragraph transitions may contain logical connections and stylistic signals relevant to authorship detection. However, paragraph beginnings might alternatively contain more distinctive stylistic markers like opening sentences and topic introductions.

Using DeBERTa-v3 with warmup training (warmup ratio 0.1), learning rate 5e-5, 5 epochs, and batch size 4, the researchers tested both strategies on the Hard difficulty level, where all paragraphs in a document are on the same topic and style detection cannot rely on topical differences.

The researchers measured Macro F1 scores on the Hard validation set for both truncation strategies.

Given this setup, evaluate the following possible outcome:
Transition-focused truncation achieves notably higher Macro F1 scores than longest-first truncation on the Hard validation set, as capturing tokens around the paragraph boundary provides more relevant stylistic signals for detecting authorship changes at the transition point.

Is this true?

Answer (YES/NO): NO